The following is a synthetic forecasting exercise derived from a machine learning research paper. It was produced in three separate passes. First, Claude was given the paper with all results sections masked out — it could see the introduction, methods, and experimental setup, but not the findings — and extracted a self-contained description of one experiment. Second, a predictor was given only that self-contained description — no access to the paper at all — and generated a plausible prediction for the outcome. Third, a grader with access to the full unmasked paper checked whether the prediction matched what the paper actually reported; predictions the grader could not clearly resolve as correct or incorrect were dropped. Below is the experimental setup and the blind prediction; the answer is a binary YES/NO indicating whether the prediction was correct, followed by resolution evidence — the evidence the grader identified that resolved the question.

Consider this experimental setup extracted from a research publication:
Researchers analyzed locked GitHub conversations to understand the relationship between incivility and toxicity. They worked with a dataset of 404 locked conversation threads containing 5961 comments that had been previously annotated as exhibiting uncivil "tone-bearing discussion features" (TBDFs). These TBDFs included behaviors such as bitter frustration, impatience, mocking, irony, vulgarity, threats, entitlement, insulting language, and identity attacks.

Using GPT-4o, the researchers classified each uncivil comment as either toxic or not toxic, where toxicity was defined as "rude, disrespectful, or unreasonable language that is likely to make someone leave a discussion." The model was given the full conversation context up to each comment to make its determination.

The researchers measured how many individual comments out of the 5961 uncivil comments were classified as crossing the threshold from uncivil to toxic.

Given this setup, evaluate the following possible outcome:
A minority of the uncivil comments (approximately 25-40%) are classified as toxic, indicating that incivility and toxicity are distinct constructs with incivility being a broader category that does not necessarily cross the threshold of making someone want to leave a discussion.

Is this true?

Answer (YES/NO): NO